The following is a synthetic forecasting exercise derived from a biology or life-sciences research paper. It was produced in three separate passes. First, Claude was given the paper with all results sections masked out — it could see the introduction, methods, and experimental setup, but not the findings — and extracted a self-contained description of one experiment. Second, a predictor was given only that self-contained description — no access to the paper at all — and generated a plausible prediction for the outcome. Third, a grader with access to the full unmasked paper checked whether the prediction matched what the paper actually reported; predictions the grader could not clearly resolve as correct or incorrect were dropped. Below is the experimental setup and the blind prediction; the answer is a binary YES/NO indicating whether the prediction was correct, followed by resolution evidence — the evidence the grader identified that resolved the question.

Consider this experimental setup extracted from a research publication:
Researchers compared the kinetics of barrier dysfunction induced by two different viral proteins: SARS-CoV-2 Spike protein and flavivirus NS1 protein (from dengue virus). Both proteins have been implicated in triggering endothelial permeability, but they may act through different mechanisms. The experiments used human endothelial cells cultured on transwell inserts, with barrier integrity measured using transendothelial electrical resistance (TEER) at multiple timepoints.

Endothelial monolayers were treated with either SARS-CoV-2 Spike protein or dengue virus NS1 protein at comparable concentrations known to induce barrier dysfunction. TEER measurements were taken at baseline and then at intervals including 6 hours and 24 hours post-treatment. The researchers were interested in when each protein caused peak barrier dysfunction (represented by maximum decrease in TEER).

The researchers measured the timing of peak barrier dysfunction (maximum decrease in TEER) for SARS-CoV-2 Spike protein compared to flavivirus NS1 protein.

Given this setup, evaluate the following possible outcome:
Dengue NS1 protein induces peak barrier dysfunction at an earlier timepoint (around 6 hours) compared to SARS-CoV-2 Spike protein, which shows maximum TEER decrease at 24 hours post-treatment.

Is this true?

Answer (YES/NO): YES